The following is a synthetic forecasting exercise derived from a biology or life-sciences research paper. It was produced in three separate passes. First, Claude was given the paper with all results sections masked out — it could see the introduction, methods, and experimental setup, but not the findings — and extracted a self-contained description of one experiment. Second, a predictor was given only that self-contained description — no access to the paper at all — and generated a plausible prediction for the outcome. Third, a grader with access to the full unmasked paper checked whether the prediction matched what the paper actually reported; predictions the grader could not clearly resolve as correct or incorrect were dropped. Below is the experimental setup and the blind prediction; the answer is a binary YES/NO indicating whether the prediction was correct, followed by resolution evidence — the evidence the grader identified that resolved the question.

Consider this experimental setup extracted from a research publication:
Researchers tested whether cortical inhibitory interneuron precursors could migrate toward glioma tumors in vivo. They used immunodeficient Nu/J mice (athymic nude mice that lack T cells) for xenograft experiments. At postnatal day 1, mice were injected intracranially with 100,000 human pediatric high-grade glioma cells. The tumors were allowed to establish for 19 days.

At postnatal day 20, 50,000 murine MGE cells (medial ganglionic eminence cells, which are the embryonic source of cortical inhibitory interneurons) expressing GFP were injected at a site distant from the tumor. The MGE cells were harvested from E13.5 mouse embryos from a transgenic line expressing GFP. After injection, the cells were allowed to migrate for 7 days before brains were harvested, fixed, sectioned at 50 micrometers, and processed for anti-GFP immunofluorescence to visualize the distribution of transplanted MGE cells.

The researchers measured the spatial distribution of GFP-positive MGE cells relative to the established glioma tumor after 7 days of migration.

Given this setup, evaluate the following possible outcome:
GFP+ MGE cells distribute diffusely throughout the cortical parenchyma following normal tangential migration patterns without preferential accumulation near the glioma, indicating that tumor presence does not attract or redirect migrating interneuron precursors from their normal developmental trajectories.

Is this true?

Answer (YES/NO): NO